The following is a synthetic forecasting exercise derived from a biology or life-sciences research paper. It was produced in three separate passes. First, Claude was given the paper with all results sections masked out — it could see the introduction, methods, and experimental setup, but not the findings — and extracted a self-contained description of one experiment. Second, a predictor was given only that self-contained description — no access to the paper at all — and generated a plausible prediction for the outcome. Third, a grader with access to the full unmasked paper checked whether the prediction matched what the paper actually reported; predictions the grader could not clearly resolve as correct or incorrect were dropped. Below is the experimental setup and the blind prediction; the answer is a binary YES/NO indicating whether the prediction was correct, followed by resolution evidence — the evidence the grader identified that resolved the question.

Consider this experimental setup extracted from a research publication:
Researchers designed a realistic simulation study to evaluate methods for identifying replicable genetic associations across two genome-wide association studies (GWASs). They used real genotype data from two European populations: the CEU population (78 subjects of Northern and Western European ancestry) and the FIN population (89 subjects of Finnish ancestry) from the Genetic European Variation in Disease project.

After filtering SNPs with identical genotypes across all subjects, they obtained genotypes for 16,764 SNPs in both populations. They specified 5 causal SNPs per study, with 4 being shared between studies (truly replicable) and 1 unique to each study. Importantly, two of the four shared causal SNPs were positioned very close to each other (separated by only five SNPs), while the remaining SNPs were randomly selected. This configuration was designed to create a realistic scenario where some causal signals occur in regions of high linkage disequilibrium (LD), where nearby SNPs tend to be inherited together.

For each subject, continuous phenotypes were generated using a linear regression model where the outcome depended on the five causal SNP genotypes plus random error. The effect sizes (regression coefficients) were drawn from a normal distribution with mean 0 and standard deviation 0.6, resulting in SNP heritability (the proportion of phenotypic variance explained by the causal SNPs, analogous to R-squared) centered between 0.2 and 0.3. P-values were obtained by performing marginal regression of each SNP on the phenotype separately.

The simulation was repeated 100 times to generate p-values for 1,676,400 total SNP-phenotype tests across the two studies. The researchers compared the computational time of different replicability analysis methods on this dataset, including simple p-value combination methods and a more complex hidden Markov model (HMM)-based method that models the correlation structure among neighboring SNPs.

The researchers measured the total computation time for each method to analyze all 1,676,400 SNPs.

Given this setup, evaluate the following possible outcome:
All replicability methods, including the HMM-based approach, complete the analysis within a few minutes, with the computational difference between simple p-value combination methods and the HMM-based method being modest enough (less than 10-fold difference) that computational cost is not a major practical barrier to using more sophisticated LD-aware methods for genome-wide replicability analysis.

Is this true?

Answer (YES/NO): YES